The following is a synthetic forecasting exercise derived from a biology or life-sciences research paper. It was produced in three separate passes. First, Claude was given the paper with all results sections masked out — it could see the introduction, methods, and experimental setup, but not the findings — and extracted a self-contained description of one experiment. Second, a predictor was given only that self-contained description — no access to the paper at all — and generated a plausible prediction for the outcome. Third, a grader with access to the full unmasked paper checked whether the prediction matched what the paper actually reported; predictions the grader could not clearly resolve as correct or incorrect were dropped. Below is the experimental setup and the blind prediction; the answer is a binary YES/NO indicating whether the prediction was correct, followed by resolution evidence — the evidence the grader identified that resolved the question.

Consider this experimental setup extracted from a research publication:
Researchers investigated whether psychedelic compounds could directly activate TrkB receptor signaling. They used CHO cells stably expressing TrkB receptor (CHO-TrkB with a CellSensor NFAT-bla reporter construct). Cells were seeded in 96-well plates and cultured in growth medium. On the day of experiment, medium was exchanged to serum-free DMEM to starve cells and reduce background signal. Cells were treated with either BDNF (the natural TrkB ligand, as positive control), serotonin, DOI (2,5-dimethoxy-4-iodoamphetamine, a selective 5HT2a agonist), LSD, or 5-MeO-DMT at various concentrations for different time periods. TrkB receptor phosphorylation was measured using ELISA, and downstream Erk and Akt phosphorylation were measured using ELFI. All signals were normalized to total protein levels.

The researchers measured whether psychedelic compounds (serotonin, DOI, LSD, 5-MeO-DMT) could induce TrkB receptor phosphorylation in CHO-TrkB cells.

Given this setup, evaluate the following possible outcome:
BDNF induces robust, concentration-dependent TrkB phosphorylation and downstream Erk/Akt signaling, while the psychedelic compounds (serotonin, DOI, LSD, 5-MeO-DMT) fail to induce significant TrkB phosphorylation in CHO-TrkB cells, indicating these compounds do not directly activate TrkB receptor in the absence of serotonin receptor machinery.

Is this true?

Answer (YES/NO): YES